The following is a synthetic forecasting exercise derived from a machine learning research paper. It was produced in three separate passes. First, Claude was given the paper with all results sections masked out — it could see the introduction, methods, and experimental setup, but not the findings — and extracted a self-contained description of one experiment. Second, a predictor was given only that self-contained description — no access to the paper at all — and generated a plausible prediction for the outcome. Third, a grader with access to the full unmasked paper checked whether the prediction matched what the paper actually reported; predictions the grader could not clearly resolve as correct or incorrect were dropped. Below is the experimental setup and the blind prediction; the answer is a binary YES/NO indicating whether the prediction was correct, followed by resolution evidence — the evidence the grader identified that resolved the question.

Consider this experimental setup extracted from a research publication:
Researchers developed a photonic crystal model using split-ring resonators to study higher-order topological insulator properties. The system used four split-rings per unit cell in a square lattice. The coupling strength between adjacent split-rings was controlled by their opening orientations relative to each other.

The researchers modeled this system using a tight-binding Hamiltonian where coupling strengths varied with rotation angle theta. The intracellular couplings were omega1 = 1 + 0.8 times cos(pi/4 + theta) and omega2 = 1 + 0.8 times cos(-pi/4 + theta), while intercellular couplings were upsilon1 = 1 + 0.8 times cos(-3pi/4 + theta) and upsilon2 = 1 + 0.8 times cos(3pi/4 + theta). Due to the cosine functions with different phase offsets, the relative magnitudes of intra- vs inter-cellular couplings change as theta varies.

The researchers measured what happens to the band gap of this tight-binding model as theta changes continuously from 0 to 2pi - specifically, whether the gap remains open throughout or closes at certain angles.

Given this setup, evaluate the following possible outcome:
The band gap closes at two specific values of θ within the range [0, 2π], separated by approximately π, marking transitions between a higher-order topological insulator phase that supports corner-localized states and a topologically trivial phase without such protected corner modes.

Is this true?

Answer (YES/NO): NO